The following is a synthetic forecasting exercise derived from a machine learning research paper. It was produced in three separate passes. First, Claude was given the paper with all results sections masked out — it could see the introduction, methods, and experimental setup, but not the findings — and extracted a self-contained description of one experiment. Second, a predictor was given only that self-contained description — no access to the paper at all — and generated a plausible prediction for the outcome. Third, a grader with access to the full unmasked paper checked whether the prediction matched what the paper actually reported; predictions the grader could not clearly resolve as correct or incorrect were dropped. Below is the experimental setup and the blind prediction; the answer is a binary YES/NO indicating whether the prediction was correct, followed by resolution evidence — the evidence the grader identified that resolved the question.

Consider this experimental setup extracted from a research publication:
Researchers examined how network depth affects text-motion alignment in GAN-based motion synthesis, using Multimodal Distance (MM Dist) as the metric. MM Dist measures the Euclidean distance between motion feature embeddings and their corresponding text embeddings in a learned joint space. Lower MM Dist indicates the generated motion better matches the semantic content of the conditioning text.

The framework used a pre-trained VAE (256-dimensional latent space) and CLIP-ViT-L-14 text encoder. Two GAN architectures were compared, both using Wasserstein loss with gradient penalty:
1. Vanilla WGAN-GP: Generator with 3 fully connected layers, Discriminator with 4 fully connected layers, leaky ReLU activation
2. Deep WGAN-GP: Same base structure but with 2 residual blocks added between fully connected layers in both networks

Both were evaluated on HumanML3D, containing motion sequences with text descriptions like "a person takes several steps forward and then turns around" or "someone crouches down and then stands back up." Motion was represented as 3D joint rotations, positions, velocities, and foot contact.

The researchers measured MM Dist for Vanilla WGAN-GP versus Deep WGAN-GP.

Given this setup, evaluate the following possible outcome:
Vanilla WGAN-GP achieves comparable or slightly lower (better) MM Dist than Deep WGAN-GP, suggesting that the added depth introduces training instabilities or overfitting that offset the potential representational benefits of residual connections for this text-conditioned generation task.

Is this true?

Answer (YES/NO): YES